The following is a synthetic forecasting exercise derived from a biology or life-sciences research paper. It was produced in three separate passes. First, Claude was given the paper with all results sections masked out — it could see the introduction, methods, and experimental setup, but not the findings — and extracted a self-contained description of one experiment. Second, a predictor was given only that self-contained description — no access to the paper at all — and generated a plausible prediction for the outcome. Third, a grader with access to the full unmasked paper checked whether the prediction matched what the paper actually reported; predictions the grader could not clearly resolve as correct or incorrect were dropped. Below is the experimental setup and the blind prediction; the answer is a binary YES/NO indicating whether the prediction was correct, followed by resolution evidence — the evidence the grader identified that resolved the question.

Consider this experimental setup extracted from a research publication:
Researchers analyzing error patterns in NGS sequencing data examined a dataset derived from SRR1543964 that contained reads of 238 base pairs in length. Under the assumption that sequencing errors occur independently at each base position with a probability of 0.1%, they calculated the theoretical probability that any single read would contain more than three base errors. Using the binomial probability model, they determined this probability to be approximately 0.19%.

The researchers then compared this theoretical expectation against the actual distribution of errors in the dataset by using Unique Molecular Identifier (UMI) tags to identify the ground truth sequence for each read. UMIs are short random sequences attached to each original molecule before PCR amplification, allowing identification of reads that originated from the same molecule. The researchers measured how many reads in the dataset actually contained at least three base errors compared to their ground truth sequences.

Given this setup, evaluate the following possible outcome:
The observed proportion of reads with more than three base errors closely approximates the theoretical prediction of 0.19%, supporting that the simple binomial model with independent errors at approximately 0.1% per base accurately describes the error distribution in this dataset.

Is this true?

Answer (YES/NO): NO